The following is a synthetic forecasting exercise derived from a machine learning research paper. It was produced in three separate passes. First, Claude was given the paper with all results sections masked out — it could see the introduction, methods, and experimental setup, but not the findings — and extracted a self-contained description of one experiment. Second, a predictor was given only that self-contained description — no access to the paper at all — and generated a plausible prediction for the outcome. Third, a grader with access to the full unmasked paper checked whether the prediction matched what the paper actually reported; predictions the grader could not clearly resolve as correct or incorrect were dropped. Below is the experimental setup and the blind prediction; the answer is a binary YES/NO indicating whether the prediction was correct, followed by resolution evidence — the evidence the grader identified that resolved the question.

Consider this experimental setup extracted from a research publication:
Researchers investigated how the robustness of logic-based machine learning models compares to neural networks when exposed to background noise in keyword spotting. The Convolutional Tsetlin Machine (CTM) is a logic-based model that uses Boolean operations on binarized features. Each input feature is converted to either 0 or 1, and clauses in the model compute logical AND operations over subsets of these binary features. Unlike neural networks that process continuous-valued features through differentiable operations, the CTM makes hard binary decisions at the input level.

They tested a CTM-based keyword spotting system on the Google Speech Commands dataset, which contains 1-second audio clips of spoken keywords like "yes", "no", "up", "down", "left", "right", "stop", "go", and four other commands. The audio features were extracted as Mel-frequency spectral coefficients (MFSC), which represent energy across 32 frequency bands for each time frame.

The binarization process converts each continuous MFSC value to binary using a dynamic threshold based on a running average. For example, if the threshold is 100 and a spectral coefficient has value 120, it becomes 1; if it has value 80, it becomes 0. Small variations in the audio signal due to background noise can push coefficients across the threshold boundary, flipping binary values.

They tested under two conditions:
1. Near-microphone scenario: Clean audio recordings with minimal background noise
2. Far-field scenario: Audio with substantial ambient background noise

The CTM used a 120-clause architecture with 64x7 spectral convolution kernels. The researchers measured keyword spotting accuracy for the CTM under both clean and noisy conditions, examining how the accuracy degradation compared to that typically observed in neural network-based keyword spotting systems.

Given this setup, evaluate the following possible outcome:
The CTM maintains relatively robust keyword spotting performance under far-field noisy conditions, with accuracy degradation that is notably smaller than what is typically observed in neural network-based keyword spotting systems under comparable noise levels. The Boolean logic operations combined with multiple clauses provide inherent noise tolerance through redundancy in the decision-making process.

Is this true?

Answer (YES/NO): NO